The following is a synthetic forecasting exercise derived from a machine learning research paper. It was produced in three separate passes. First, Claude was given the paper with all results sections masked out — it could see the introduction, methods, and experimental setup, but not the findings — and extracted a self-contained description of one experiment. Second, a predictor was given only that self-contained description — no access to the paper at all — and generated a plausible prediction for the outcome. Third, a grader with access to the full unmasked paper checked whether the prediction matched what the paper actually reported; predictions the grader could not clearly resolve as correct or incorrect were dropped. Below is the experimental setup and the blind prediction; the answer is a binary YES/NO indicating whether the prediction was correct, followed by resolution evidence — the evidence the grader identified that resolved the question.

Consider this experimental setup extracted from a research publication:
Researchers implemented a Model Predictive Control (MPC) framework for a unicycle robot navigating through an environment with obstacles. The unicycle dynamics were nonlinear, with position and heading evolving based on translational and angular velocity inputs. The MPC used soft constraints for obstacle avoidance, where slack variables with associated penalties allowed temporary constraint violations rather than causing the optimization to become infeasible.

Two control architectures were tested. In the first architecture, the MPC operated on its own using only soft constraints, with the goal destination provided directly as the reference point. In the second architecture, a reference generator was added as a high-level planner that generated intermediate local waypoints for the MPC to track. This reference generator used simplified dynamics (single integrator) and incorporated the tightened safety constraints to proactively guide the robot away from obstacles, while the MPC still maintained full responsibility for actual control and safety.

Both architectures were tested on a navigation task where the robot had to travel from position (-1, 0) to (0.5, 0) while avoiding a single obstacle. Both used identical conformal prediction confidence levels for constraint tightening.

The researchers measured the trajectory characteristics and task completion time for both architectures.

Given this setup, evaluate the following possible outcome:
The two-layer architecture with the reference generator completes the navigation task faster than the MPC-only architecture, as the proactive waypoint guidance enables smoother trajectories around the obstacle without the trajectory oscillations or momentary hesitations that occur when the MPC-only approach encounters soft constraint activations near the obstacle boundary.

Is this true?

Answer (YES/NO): YES